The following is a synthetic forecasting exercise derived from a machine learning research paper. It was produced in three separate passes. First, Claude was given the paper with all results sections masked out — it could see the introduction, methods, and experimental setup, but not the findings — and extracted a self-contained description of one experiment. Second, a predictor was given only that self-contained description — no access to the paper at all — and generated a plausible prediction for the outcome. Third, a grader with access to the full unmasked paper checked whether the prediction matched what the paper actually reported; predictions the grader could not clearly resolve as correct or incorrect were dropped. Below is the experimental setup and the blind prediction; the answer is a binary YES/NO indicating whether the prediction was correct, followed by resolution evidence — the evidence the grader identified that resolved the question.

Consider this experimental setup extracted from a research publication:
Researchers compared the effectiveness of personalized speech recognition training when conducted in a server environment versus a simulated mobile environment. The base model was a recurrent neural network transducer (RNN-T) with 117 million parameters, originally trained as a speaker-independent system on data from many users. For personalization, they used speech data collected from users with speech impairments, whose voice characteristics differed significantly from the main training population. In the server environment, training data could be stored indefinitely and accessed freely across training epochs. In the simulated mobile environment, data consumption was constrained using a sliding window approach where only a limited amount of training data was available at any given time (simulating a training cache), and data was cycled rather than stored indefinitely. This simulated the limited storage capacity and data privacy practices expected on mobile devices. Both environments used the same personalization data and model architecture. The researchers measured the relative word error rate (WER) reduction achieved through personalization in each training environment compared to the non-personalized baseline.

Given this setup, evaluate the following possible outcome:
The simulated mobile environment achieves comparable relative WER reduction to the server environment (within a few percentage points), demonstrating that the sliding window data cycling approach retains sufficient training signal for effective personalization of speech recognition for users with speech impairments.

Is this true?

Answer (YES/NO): NO